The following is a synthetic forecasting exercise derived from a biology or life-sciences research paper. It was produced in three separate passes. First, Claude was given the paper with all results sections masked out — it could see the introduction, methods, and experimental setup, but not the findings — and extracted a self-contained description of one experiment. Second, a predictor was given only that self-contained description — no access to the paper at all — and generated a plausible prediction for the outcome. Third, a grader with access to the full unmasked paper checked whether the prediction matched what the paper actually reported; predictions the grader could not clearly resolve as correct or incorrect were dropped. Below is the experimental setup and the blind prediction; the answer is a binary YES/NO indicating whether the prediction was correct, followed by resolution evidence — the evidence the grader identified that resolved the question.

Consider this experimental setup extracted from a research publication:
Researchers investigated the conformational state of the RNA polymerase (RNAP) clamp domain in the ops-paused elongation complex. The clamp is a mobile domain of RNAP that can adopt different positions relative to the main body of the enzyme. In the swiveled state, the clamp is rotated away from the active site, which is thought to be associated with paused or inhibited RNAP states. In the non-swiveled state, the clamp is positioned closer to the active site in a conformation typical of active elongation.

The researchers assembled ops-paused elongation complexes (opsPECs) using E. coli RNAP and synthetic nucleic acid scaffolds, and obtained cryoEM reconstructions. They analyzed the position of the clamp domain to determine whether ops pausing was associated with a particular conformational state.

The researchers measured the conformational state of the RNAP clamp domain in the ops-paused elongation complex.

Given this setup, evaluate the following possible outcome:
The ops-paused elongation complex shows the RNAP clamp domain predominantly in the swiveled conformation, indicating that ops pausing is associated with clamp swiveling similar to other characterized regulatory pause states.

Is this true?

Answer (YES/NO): YES